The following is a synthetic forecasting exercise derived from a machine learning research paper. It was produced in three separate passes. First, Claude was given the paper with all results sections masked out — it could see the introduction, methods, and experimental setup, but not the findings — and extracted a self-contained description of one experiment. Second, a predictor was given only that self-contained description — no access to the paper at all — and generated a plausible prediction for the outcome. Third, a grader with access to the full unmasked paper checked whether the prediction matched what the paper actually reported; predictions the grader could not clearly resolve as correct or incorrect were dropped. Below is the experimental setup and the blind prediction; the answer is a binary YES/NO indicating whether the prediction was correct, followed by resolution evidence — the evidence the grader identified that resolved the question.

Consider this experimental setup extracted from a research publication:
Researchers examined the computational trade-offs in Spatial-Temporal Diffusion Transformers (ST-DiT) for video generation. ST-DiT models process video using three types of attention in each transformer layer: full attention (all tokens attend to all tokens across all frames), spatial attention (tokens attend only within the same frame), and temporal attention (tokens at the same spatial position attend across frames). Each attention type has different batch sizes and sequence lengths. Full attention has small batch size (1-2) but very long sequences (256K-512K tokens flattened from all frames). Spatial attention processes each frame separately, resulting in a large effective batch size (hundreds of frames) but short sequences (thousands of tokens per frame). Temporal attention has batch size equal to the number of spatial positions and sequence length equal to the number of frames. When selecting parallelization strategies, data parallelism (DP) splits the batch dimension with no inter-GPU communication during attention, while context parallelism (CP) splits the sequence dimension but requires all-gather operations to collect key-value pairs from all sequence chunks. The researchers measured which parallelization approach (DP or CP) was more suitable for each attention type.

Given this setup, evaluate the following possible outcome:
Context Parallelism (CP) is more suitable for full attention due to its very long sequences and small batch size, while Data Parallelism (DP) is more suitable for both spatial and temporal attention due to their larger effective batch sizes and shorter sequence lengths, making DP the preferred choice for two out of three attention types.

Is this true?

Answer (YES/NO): YES